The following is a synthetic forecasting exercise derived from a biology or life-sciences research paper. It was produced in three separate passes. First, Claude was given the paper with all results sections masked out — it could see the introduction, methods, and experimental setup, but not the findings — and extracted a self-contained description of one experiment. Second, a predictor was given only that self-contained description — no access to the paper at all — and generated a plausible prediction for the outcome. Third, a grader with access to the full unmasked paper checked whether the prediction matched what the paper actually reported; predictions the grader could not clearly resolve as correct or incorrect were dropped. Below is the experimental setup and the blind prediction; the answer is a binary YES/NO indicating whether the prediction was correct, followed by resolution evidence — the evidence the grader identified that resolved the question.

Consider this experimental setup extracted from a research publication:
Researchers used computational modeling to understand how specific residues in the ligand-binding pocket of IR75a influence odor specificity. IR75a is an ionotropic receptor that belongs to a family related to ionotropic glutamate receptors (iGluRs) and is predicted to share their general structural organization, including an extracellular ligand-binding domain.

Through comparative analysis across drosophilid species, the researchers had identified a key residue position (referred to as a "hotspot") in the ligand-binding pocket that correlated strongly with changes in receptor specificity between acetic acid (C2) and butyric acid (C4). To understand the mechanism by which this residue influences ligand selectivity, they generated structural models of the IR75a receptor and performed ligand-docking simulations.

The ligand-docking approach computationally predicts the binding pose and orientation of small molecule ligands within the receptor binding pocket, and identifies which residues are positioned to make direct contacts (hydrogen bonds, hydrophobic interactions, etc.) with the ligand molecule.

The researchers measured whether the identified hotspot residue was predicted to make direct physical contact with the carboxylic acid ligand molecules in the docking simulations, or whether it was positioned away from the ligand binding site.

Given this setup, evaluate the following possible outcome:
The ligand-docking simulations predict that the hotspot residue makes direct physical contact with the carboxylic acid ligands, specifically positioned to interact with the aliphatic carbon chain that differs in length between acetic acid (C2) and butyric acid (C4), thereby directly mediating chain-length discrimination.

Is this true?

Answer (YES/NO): NO